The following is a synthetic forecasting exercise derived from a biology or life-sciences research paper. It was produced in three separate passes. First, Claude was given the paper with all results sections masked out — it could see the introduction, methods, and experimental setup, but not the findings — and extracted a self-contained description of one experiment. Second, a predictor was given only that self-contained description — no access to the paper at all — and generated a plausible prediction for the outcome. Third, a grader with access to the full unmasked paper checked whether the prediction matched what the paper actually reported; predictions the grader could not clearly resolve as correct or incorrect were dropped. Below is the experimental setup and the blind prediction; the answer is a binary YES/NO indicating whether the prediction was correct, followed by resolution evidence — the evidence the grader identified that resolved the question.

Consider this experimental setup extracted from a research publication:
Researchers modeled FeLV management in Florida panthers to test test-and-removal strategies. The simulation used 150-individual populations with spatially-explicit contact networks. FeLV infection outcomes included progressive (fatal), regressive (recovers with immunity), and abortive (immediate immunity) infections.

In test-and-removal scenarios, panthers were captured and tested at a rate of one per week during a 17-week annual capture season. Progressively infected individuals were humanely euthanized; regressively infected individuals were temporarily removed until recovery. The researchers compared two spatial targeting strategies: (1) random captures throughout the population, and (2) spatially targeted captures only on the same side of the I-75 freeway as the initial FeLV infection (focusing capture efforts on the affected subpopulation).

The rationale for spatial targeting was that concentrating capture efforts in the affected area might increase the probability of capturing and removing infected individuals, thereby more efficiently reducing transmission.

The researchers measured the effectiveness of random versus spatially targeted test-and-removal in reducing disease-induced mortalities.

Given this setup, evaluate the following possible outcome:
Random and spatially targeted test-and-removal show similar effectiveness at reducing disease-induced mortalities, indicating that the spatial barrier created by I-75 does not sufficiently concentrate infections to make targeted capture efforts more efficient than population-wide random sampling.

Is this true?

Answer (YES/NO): YES